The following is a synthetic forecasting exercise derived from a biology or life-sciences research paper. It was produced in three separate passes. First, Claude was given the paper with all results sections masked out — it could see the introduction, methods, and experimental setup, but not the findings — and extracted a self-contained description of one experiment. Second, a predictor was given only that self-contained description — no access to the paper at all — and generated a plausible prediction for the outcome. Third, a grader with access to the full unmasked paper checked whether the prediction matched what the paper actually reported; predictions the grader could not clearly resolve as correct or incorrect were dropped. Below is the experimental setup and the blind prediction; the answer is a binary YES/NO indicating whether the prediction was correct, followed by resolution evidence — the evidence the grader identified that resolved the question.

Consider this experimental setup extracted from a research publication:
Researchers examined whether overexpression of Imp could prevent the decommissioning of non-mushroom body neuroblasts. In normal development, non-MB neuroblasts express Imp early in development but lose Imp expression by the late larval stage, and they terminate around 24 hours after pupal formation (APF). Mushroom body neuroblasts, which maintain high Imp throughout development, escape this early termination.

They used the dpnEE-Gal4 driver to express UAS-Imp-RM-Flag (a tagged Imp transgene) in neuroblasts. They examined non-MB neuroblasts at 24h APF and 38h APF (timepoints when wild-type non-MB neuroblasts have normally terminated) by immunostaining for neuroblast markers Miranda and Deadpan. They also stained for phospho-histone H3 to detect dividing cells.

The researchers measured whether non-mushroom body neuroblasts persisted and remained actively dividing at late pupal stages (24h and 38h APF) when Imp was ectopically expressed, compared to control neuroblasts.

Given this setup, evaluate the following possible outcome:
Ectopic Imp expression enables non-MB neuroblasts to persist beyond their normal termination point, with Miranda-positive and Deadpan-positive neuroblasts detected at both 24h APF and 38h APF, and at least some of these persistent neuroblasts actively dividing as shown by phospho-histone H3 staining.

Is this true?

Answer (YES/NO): YES